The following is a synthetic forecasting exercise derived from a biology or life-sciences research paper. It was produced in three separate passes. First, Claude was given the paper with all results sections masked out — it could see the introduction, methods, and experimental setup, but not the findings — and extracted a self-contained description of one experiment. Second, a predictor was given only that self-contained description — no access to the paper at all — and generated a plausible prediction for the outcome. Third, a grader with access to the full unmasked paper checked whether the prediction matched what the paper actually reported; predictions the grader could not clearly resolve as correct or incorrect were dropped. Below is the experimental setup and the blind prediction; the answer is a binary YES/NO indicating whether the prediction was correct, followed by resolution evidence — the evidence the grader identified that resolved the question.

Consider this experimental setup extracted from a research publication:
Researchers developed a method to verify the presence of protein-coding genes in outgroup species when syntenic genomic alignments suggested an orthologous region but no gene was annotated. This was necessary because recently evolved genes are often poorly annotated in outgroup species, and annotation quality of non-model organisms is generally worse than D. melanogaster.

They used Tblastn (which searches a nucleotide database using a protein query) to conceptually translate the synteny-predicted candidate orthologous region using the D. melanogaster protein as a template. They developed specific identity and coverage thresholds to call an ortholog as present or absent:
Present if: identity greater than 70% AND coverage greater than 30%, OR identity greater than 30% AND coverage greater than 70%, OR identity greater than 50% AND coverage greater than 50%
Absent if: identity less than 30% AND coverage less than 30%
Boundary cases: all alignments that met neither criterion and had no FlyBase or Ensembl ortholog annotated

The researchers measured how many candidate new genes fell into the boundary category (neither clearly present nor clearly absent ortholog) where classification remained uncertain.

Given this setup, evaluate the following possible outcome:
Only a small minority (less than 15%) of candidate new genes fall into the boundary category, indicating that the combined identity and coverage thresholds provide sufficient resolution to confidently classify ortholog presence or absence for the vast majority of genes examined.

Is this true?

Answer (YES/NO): YES